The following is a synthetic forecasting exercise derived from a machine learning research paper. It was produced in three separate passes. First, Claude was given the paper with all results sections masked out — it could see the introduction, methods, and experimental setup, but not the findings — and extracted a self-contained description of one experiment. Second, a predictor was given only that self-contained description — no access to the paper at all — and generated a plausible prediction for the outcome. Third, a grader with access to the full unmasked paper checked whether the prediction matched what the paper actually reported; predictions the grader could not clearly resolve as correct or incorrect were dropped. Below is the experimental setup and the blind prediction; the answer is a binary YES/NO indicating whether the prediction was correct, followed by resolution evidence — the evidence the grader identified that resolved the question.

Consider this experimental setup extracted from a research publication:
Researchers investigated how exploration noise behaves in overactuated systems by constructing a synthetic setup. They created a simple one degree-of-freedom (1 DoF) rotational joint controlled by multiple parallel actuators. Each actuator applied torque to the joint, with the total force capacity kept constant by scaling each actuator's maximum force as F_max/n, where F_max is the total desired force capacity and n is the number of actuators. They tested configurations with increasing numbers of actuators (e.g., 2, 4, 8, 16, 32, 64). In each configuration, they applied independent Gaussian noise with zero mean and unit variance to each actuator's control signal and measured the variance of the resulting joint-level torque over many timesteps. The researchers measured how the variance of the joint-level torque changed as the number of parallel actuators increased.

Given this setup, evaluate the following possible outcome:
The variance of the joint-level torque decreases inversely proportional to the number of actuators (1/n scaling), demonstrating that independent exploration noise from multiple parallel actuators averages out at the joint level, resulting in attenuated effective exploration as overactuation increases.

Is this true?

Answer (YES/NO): YES